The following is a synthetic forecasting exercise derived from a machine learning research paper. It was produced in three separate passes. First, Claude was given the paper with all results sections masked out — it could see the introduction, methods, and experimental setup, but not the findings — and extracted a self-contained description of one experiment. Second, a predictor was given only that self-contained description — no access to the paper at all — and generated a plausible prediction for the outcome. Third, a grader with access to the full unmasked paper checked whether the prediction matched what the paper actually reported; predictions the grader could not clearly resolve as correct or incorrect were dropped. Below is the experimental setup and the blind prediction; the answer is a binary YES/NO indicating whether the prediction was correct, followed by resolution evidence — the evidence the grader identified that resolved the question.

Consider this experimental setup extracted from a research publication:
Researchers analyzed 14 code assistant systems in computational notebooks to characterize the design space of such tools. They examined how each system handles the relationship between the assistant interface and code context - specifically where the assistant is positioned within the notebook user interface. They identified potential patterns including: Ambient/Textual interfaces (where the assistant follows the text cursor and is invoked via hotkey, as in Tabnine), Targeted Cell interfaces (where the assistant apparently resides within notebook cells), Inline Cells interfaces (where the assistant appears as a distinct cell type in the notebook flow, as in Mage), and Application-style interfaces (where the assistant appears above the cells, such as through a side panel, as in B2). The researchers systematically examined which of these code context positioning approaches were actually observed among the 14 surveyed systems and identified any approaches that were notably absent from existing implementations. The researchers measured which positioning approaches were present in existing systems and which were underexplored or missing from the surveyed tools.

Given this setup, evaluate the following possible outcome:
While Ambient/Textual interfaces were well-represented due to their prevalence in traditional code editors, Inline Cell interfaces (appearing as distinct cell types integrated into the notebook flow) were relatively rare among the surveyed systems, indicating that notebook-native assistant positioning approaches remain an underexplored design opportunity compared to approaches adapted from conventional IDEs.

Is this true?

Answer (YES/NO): NO